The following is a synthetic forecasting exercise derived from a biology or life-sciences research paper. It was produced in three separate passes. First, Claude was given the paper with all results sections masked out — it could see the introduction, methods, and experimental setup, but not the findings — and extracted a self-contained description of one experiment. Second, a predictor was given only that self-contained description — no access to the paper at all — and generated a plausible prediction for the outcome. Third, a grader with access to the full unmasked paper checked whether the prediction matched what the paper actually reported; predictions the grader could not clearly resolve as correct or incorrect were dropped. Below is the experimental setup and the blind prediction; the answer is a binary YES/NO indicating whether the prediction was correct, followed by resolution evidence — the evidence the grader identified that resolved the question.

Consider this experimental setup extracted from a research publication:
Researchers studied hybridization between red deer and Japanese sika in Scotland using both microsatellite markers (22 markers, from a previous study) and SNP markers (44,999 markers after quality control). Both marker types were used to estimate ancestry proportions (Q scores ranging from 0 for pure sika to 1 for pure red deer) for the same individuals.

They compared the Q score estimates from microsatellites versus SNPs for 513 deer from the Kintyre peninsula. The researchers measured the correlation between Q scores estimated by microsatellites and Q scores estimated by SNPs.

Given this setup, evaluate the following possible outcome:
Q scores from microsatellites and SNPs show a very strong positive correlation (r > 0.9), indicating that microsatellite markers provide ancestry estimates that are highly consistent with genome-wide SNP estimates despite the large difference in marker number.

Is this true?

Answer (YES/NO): YES